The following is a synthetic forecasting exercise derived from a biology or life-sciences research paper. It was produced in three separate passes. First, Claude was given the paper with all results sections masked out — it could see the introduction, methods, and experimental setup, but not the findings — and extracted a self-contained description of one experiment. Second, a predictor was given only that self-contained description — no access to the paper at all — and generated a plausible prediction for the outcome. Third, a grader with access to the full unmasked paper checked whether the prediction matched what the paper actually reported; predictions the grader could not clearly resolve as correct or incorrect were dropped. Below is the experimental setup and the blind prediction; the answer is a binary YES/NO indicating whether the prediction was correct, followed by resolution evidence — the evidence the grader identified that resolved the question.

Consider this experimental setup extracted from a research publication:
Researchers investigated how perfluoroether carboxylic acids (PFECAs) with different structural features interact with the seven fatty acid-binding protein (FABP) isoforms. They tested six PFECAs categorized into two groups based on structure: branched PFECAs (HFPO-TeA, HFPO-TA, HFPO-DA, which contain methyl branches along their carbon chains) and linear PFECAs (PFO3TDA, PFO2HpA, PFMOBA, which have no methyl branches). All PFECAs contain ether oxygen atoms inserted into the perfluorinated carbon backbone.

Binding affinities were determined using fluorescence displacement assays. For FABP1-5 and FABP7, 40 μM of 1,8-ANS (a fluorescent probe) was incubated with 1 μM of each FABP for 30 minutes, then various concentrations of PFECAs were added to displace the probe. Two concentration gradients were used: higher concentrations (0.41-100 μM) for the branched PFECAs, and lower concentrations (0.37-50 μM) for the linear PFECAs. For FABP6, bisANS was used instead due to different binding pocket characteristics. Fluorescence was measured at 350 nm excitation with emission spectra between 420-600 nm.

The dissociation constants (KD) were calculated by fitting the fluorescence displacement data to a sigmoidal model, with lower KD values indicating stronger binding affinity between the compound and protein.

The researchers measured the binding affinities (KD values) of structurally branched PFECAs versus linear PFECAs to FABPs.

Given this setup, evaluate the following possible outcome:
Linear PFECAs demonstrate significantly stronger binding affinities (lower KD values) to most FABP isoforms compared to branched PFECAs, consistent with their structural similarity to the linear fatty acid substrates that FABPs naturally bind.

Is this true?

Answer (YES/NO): NO